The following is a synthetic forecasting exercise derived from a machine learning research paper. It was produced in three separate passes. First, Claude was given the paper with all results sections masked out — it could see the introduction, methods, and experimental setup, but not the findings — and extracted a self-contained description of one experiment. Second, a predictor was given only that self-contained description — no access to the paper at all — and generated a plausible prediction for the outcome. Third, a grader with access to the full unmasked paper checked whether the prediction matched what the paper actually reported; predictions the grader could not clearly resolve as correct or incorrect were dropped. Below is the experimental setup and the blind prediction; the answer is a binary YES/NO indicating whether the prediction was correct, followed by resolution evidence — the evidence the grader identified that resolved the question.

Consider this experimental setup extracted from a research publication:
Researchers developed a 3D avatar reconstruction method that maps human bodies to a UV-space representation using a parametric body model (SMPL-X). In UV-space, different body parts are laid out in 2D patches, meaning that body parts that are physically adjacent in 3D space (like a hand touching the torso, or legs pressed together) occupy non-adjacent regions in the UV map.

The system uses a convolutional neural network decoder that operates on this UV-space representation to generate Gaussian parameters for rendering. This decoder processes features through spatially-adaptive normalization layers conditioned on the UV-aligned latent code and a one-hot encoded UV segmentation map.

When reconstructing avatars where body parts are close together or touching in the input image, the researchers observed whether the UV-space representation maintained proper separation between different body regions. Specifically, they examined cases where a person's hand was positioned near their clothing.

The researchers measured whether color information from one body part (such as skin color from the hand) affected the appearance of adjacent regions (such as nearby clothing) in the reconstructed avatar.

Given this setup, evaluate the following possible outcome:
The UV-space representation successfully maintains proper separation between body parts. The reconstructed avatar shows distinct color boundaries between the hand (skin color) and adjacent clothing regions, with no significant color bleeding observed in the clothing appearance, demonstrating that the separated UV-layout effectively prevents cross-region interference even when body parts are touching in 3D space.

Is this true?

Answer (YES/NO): NO